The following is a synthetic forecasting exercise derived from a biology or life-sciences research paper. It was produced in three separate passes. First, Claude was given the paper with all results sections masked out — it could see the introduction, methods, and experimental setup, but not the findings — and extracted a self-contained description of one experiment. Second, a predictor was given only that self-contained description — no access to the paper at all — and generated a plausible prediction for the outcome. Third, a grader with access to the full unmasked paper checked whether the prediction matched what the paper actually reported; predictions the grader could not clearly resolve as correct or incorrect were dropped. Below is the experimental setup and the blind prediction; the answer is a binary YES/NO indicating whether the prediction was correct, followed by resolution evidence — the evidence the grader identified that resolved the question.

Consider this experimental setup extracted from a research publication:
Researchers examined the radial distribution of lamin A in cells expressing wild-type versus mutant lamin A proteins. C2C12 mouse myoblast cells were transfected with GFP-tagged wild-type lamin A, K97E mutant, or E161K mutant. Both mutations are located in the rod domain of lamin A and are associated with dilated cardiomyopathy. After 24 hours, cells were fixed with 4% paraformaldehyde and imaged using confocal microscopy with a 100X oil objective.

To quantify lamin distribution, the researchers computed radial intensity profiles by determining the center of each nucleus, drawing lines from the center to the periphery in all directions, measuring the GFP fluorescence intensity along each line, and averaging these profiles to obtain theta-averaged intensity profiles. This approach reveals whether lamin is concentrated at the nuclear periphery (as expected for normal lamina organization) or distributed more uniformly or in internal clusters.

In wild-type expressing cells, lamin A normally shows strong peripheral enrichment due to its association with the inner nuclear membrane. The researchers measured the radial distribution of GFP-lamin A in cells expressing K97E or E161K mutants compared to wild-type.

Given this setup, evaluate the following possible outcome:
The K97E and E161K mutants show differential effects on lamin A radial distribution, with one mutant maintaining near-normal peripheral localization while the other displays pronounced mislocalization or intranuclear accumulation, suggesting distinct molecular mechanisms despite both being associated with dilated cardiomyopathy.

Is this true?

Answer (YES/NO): NO